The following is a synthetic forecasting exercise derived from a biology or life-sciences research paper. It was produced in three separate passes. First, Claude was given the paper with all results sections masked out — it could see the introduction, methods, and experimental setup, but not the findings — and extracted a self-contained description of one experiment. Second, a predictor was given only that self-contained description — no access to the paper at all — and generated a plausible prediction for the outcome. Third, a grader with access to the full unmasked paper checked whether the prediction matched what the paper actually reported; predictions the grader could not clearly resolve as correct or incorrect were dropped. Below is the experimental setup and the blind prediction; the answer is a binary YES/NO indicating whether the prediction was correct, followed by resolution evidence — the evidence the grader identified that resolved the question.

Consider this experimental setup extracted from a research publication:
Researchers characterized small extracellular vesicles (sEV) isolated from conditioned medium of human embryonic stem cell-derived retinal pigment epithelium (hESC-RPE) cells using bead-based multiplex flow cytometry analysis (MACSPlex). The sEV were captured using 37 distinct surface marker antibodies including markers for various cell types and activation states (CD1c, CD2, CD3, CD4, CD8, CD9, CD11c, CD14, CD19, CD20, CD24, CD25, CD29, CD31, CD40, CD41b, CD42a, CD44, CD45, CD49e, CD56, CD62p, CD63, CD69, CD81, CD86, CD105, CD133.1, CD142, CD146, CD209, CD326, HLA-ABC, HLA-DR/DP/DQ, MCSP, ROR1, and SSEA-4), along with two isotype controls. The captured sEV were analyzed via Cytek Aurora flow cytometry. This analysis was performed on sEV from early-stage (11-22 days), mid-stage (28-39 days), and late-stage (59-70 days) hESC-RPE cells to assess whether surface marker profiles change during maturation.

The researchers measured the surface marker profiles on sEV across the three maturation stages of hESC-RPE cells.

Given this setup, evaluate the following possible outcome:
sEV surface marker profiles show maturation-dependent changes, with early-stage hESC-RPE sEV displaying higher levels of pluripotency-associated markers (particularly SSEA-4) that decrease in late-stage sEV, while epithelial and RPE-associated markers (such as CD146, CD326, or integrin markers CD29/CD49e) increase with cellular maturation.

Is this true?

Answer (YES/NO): NO